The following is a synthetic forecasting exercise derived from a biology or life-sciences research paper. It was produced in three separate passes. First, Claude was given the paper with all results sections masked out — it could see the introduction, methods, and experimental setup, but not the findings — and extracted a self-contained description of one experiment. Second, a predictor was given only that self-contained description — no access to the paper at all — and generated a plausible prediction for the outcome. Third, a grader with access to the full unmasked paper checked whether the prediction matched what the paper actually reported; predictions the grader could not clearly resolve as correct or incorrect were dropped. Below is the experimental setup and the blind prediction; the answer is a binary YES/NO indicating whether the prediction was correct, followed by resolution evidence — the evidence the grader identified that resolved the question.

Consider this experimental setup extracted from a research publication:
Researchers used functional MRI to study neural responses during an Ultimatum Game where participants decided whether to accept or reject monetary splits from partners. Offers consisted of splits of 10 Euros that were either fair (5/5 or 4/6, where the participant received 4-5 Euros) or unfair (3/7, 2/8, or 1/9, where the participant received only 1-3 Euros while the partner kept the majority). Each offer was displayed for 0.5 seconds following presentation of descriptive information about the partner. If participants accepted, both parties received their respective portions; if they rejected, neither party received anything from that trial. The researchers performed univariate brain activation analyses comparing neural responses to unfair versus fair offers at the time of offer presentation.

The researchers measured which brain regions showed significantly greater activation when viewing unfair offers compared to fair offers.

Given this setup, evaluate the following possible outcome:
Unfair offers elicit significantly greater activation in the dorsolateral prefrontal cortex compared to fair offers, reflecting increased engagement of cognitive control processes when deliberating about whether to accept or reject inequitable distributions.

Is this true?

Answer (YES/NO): NO